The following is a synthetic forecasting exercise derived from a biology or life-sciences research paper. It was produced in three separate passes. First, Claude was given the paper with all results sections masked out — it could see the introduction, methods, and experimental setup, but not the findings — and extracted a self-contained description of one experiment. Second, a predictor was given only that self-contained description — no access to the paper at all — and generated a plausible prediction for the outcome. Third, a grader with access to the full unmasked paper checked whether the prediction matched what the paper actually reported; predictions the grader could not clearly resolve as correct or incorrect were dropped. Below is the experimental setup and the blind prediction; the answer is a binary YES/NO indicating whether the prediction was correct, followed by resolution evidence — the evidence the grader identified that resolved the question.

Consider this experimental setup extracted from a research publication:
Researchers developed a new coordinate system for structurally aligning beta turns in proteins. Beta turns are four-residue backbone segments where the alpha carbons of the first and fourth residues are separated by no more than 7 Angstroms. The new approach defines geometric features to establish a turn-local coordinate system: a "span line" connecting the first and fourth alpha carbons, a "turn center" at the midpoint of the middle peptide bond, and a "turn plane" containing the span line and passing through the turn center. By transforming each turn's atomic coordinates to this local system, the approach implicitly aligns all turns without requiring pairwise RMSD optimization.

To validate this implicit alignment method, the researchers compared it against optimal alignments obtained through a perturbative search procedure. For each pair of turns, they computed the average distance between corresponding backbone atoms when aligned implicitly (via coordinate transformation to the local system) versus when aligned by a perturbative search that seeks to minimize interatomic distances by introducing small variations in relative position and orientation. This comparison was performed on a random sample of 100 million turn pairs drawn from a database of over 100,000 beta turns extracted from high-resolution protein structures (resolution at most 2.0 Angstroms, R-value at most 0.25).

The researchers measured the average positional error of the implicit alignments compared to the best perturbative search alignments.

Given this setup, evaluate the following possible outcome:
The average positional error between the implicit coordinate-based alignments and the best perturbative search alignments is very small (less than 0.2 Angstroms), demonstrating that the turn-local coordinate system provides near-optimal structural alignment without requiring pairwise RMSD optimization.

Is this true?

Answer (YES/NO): YES